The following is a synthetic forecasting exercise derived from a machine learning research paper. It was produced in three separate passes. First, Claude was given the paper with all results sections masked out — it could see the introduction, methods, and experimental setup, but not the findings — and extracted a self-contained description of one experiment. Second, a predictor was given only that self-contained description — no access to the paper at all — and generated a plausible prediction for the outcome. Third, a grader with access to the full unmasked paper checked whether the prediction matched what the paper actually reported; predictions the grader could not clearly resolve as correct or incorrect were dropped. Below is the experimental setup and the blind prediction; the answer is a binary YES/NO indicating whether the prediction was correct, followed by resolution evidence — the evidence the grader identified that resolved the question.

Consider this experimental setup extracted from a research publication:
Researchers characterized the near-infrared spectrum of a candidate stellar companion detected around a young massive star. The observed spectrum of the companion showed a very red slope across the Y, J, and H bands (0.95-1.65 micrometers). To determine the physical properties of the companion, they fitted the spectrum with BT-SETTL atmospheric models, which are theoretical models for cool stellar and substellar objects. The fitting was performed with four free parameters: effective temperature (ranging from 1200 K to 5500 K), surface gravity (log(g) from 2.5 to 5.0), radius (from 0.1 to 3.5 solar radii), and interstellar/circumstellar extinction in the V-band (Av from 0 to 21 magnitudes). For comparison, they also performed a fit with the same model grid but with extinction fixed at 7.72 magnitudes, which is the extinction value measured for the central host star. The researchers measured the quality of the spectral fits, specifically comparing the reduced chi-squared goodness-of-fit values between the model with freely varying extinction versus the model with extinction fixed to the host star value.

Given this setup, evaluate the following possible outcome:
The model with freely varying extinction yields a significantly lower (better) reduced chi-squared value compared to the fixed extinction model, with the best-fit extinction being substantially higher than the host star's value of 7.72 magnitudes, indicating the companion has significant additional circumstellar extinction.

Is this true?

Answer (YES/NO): YES